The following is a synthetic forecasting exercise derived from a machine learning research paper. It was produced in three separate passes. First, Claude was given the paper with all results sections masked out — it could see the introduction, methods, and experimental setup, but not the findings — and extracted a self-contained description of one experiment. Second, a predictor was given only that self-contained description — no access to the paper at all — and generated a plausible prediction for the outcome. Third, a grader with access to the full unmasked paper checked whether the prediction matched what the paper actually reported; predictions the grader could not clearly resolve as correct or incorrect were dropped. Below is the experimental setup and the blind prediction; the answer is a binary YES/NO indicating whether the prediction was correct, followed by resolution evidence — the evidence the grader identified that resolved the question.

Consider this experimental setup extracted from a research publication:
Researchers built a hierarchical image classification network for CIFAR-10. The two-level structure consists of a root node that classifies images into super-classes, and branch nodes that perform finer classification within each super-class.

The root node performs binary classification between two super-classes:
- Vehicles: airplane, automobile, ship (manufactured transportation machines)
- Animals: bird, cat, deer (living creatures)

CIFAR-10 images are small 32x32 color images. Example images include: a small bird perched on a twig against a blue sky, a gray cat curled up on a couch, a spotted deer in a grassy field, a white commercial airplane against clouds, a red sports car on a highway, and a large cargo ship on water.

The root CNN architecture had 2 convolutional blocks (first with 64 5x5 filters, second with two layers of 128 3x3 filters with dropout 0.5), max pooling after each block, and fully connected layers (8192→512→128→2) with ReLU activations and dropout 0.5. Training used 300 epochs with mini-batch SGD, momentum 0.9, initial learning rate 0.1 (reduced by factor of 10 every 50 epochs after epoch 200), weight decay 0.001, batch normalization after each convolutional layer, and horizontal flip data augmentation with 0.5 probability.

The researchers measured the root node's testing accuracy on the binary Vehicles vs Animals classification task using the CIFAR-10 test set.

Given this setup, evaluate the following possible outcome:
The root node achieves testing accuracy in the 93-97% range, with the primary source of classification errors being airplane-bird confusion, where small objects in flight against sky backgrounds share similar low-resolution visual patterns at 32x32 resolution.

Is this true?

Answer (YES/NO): NO